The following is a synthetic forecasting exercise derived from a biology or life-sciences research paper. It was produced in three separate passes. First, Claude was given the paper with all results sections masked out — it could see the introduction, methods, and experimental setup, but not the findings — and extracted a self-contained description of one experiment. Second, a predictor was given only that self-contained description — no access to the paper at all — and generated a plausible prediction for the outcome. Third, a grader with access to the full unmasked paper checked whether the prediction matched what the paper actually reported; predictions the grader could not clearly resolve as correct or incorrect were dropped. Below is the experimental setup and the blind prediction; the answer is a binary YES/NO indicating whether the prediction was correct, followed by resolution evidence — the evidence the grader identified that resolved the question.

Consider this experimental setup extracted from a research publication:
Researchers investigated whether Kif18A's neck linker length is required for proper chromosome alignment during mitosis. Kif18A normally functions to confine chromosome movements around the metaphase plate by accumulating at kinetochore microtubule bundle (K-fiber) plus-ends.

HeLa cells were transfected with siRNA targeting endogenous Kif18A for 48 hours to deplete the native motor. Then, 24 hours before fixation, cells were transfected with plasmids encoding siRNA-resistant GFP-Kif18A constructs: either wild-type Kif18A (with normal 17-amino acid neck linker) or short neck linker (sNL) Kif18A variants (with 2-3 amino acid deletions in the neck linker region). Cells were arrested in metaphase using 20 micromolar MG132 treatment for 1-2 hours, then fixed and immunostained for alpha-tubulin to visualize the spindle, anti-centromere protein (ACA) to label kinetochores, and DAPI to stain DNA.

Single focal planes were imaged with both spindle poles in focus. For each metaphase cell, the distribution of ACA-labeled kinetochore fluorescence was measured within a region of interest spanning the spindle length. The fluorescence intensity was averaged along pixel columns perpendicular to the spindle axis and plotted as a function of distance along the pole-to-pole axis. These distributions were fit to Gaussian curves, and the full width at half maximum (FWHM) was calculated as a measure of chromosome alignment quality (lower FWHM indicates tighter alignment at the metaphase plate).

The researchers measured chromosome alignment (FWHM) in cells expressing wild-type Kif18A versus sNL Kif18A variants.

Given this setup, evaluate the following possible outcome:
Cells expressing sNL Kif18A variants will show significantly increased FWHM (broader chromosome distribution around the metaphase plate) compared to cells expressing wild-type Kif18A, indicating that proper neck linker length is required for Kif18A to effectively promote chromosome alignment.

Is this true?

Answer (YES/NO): YES